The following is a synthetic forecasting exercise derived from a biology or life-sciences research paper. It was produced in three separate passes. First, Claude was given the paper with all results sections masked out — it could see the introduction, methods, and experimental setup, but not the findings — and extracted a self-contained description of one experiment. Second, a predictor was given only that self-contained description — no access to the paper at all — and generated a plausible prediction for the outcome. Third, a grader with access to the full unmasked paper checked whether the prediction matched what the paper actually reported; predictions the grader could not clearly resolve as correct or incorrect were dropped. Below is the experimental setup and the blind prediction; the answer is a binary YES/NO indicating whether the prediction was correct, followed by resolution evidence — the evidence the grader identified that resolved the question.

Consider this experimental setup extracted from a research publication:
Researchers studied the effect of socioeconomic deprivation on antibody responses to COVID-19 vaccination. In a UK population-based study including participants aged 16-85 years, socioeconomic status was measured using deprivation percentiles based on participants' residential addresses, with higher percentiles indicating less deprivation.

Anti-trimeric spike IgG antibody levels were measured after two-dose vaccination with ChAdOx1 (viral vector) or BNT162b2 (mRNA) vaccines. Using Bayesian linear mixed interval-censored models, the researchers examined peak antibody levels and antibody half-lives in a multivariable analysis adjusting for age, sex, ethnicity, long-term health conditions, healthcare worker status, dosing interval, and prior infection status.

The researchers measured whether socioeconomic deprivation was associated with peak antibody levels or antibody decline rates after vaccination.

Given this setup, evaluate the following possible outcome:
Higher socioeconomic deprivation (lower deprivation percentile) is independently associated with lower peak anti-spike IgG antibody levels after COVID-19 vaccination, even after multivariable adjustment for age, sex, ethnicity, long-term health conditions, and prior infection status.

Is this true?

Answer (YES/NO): NO